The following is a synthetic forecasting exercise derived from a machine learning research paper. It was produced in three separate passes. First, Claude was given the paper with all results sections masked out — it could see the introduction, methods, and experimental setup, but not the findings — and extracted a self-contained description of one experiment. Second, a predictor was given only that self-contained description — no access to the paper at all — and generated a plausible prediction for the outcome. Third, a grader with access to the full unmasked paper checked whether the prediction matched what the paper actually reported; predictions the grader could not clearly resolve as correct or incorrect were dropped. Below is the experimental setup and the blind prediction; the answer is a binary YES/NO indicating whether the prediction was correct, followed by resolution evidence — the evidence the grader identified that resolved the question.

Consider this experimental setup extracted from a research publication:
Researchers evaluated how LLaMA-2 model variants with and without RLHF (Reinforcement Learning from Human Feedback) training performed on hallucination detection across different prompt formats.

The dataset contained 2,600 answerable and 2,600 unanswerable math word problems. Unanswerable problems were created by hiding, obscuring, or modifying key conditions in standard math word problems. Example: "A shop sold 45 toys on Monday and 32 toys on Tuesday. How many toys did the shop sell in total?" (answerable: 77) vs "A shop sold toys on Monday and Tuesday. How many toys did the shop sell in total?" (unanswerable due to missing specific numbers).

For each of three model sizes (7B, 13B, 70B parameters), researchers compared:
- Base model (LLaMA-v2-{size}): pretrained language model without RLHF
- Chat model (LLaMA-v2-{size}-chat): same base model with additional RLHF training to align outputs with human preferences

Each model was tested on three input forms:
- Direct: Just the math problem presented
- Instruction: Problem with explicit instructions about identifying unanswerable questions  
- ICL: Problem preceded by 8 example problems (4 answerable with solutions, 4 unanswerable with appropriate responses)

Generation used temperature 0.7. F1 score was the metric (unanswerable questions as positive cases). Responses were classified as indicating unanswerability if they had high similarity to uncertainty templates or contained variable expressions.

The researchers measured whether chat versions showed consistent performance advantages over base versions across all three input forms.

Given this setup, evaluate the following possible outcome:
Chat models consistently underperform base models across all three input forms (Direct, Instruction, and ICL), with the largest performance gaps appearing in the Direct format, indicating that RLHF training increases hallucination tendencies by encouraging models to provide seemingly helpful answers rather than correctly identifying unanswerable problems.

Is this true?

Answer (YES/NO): NO